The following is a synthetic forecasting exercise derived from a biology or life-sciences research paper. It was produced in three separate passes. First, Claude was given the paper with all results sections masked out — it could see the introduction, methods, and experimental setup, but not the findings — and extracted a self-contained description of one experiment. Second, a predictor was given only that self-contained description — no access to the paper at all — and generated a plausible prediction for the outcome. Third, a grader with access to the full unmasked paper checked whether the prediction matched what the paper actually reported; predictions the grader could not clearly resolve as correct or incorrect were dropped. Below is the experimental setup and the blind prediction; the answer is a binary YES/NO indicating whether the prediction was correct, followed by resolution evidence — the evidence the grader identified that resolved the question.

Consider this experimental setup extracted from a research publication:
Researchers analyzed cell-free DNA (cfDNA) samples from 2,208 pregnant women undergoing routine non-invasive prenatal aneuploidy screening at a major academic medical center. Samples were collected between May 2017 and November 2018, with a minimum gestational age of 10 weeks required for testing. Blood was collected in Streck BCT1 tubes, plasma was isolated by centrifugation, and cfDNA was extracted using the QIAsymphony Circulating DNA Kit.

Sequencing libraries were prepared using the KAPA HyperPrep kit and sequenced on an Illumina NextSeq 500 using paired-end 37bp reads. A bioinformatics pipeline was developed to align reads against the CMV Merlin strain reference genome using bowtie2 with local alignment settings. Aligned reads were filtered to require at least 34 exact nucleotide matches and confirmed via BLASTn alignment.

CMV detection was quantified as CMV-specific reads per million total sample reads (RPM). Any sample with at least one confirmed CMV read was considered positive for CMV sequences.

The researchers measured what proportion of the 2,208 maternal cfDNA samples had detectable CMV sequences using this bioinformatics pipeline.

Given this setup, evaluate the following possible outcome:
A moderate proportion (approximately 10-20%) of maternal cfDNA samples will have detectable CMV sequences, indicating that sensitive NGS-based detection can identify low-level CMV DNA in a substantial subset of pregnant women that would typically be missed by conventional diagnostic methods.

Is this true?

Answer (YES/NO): NO